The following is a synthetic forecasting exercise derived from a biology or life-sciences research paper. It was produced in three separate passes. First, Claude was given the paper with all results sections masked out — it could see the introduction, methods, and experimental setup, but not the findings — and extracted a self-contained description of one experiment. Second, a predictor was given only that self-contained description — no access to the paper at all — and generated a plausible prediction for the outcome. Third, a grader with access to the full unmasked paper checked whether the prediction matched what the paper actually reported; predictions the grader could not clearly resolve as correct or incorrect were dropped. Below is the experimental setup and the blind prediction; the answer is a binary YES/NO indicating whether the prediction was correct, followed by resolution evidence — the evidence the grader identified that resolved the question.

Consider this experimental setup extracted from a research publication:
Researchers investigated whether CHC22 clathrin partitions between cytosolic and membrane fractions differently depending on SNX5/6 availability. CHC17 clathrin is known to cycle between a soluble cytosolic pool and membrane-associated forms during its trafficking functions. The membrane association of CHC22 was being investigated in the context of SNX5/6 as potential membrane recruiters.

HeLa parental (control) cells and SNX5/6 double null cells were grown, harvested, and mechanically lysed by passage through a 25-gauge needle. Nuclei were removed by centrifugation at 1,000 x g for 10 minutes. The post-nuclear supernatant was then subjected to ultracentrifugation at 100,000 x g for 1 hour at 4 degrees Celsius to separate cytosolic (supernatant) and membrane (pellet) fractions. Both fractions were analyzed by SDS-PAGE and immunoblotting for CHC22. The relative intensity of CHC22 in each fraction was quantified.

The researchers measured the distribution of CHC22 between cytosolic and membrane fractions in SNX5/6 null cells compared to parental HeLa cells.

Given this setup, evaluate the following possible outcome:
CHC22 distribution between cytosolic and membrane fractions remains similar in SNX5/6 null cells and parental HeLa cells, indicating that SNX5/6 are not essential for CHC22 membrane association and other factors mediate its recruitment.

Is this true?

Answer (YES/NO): NO